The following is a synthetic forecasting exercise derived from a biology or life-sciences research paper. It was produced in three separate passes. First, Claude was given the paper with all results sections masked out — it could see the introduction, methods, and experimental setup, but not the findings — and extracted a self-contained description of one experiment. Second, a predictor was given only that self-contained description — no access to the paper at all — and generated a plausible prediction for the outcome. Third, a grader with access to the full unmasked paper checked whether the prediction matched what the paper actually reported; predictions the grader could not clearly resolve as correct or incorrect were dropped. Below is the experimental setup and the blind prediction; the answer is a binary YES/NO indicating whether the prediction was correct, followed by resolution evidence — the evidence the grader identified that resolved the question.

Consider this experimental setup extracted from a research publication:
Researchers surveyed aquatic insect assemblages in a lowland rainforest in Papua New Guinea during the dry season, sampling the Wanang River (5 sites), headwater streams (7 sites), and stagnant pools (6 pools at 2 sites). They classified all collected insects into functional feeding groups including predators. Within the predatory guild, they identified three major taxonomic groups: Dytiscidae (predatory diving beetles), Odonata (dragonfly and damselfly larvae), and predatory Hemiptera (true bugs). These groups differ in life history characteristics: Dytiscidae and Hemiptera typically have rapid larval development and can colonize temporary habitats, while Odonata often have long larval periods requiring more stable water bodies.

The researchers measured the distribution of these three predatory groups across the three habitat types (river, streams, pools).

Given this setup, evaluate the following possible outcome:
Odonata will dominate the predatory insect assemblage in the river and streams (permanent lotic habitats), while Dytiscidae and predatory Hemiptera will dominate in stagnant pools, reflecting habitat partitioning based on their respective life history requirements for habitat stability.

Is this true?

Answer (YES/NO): NO